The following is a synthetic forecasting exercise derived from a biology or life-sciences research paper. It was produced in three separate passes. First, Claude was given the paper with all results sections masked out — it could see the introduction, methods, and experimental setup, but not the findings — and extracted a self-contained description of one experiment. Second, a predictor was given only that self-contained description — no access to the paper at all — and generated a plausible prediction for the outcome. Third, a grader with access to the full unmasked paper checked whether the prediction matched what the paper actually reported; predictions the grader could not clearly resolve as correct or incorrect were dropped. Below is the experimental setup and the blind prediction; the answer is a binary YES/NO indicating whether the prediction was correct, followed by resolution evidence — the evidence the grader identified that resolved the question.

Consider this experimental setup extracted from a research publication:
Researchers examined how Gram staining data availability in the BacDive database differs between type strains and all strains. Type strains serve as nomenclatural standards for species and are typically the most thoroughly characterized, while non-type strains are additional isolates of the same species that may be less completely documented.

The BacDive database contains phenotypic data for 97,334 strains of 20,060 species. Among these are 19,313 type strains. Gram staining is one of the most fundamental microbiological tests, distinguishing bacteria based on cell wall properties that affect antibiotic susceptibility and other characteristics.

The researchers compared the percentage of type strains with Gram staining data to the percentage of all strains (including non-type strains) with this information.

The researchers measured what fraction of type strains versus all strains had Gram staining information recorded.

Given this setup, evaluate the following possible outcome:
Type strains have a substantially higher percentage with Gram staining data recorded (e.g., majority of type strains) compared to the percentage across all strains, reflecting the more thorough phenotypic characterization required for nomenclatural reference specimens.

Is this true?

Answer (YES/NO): NO